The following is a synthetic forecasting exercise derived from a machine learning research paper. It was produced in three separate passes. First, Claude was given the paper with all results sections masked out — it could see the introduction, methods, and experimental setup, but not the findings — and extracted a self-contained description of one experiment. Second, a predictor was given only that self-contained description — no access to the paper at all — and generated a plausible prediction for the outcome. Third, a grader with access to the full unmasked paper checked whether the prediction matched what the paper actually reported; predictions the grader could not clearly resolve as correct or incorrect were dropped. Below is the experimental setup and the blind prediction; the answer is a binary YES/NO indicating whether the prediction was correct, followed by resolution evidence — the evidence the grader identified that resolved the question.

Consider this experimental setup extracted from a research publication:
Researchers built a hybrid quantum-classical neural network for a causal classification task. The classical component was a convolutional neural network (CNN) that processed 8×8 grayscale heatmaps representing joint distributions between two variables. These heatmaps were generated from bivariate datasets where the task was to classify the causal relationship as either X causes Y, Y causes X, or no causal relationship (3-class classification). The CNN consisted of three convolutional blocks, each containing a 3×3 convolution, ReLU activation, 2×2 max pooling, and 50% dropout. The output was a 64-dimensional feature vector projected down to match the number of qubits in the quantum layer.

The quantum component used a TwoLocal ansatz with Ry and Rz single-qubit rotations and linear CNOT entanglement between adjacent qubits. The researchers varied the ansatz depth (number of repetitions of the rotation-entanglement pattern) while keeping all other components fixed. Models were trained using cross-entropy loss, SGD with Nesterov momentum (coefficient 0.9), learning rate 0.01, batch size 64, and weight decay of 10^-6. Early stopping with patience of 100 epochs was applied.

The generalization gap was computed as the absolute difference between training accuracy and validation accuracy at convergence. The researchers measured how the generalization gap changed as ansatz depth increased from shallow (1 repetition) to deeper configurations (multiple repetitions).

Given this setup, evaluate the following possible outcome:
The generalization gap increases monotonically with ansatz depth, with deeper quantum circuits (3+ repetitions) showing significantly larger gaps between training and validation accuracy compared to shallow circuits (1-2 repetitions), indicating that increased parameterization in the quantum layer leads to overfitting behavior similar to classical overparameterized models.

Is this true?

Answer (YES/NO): NO